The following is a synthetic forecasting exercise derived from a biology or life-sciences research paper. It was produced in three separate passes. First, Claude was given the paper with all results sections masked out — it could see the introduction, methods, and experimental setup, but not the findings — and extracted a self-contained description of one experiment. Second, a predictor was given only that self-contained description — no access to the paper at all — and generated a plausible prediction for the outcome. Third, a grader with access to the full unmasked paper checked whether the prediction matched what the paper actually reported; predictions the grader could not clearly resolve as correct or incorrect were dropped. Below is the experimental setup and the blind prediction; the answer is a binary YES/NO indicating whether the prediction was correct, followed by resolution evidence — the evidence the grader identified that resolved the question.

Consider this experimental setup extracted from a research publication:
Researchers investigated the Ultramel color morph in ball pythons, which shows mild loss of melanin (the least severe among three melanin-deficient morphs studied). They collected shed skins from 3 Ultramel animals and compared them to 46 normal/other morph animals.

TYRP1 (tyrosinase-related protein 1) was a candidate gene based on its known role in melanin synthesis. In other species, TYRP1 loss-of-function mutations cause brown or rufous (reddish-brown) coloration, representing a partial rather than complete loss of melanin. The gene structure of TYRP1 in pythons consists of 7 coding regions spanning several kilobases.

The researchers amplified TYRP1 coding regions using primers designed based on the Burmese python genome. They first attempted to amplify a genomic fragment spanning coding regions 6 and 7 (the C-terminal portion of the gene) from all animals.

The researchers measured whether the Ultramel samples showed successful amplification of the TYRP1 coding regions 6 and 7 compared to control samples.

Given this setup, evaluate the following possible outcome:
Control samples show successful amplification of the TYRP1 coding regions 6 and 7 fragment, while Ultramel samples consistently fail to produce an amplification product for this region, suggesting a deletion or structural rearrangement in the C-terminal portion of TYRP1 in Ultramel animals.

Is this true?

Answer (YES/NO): NO